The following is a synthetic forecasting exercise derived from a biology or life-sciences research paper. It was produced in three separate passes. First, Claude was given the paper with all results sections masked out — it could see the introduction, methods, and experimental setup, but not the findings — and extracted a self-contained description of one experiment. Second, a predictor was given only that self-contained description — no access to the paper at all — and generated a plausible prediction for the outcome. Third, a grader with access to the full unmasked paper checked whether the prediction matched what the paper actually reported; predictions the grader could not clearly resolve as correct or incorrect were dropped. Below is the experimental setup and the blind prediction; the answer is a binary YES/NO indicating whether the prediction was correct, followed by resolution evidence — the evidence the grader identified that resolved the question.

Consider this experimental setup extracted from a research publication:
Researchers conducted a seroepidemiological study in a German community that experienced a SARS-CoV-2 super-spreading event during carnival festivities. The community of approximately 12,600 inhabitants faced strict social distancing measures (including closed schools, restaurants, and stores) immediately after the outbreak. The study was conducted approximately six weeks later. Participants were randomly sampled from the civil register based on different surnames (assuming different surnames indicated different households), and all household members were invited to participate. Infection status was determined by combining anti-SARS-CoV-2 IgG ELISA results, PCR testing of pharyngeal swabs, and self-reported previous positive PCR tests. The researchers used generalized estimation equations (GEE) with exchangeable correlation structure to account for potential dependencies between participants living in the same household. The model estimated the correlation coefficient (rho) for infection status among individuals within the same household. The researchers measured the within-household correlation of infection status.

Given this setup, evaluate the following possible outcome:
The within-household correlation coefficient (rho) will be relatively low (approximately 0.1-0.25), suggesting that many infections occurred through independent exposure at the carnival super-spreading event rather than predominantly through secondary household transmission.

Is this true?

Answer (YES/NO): NO